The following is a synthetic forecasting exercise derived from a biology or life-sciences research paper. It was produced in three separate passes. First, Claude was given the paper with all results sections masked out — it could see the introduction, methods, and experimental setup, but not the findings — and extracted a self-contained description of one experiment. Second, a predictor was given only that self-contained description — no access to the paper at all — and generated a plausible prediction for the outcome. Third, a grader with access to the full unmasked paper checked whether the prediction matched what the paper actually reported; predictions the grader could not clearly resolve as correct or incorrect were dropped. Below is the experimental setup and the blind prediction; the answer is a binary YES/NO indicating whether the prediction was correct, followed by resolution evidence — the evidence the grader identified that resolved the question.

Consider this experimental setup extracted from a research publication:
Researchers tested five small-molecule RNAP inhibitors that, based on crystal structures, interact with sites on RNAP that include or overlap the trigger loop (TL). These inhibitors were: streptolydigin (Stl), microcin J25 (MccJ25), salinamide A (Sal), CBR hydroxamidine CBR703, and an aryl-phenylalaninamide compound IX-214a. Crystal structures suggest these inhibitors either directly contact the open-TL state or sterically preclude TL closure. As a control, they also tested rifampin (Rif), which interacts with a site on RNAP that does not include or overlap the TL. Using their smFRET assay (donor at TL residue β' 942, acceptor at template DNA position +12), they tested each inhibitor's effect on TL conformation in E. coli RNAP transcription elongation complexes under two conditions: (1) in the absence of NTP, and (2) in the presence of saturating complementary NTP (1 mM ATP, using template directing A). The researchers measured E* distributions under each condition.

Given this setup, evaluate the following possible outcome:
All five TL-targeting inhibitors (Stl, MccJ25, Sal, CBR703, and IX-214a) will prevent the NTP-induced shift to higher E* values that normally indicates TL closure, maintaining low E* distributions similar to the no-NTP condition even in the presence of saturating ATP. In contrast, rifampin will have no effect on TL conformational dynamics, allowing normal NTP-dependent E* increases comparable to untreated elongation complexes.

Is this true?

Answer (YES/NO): NO